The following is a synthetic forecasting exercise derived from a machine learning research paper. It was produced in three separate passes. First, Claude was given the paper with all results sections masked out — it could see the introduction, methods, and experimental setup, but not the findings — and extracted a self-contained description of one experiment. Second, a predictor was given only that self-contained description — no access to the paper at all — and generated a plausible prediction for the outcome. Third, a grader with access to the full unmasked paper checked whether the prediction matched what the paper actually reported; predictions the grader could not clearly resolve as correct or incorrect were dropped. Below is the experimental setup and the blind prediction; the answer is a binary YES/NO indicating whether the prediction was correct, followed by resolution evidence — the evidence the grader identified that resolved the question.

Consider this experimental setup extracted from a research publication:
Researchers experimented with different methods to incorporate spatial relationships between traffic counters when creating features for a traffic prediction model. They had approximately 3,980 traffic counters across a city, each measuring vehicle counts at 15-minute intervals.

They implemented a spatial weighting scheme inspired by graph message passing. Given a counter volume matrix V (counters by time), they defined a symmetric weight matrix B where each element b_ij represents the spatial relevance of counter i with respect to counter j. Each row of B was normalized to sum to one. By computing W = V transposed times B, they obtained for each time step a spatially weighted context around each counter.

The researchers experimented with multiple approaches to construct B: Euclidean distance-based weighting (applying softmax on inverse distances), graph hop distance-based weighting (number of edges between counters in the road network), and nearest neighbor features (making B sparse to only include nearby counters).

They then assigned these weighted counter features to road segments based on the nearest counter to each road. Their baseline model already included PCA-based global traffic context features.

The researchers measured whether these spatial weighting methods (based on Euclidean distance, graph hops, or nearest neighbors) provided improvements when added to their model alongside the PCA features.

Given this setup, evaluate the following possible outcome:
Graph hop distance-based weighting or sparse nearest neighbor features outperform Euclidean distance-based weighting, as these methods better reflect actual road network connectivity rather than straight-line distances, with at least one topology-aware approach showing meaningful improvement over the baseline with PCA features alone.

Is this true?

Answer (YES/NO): NO